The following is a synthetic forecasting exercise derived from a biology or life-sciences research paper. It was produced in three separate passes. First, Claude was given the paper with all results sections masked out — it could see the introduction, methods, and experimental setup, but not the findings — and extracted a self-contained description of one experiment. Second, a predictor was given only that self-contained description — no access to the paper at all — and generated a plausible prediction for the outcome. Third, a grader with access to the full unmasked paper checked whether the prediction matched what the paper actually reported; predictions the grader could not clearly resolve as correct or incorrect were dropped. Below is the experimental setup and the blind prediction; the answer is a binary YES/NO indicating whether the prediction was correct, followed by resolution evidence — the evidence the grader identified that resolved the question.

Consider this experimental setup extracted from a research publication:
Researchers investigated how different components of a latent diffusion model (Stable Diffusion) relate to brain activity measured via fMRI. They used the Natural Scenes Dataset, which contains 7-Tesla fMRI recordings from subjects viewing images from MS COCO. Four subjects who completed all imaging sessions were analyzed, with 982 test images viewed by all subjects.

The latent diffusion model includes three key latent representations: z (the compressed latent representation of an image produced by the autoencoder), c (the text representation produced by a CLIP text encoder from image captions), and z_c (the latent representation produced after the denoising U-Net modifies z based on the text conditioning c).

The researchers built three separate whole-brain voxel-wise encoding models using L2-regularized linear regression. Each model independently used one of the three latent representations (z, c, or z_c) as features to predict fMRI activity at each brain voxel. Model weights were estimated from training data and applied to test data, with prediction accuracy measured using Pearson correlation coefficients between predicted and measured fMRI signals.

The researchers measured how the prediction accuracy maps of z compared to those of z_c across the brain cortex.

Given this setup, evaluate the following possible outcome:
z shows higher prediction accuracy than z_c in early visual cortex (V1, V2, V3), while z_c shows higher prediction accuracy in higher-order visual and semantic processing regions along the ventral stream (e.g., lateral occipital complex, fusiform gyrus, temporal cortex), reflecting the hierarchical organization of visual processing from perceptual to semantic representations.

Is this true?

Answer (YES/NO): NO